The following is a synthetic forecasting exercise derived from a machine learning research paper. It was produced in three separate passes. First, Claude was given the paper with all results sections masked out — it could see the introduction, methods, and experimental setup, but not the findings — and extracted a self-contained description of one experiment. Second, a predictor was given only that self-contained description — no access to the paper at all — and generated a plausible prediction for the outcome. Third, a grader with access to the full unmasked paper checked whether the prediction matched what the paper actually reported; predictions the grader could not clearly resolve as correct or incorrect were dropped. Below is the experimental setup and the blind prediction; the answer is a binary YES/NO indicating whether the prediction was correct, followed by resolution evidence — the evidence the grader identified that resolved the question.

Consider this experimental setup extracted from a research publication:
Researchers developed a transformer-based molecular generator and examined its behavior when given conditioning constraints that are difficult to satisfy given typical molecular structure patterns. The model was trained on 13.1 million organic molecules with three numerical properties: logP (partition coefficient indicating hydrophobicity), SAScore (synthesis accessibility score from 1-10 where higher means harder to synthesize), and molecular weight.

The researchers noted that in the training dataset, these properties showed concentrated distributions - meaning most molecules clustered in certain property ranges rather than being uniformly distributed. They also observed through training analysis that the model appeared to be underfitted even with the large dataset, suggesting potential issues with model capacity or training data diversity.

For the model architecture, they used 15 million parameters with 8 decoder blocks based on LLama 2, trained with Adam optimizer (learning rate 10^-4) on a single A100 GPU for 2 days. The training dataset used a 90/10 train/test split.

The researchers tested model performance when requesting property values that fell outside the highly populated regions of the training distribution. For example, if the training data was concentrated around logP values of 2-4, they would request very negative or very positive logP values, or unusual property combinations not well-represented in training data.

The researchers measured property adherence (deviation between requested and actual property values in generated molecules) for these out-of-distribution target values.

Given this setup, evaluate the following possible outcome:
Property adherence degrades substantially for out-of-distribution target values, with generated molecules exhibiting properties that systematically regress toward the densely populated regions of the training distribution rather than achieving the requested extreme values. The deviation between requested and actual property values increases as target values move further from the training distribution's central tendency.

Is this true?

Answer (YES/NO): NO